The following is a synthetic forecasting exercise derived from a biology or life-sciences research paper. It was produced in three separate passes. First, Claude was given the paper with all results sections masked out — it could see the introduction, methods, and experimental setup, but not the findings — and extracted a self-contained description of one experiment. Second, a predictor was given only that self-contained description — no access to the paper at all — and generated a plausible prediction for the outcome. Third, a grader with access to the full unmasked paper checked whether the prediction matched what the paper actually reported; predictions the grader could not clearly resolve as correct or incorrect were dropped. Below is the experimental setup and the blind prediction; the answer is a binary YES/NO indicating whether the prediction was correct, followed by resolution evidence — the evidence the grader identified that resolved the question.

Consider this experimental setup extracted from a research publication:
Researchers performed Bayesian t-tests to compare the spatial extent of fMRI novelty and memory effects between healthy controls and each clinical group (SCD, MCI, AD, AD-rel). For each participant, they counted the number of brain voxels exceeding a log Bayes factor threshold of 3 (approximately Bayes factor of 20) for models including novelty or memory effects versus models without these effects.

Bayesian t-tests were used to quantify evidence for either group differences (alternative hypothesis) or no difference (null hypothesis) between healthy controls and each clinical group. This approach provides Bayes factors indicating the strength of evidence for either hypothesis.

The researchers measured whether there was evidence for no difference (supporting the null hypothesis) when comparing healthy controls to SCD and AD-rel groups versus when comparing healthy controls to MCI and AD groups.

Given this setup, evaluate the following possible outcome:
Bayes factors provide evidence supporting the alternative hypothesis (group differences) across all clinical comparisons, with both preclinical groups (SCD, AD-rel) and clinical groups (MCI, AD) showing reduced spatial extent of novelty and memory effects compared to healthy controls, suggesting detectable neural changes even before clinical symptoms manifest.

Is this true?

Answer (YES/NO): NO